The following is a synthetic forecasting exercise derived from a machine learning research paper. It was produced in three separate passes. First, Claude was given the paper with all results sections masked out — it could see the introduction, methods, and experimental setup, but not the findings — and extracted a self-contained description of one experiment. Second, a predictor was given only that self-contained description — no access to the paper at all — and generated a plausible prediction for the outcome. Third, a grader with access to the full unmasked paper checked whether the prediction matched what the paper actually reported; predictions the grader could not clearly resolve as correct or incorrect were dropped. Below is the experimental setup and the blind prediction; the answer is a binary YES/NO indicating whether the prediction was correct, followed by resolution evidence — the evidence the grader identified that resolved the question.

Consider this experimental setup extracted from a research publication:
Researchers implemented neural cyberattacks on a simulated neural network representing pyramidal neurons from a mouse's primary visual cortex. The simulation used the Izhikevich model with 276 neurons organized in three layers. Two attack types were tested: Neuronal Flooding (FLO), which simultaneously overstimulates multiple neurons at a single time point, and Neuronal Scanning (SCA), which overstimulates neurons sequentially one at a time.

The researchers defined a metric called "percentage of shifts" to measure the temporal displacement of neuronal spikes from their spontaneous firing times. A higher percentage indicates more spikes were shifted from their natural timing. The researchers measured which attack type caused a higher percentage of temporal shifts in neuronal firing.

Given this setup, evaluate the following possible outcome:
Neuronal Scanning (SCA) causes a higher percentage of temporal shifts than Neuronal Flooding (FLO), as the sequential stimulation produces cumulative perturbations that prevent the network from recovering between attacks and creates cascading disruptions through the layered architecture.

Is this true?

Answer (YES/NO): NO